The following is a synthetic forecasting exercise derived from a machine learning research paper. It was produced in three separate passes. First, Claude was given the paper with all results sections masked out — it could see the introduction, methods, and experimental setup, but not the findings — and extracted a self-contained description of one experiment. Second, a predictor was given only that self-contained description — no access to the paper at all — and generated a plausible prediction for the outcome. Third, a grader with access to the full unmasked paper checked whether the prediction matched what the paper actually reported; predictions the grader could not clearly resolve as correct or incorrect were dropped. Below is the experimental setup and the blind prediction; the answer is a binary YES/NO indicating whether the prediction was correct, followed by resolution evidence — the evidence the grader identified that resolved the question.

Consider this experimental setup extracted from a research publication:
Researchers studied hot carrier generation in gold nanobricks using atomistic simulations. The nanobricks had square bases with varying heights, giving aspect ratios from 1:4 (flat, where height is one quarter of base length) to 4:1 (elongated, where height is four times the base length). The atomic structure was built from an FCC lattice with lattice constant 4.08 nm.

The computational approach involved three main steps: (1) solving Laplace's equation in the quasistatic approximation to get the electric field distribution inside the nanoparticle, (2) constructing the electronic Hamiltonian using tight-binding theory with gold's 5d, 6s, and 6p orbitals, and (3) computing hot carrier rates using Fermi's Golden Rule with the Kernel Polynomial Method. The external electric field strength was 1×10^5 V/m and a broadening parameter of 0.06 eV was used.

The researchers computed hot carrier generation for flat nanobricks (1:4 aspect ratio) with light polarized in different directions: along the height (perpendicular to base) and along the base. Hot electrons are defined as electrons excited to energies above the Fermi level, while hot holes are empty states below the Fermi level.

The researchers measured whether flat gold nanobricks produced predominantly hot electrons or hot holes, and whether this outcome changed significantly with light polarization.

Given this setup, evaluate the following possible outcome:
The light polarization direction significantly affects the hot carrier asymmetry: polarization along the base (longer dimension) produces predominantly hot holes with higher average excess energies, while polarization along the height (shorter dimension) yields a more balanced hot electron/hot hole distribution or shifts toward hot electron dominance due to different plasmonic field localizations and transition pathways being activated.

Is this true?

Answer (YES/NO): NO